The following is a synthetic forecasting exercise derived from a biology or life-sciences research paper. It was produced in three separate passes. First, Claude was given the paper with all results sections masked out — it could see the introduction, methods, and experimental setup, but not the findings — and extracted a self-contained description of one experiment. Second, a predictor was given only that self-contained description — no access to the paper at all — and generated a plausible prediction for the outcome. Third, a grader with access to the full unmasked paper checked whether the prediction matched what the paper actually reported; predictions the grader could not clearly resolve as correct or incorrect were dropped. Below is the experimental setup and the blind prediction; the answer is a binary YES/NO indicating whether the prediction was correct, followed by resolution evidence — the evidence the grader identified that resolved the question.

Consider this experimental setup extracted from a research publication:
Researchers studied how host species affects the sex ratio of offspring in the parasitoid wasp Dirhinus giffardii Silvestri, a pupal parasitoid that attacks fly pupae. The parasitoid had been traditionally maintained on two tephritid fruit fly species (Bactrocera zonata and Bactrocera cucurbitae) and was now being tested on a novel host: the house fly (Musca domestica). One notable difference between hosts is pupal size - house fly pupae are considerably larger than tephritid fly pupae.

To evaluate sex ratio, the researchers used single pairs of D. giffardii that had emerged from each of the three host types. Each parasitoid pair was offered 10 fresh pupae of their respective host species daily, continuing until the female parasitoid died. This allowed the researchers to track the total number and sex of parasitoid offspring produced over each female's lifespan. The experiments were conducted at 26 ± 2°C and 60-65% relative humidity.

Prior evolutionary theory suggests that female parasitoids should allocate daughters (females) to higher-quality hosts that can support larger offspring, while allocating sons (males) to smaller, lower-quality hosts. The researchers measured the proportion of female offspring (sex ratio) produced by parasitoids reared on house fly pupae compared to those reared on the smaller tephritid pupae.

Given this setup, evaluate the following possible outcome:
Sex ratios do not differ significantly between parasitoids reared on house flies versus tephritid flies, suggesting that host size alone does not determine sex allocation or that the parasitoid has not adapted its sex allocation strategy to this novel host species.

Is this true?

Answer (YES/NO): NO